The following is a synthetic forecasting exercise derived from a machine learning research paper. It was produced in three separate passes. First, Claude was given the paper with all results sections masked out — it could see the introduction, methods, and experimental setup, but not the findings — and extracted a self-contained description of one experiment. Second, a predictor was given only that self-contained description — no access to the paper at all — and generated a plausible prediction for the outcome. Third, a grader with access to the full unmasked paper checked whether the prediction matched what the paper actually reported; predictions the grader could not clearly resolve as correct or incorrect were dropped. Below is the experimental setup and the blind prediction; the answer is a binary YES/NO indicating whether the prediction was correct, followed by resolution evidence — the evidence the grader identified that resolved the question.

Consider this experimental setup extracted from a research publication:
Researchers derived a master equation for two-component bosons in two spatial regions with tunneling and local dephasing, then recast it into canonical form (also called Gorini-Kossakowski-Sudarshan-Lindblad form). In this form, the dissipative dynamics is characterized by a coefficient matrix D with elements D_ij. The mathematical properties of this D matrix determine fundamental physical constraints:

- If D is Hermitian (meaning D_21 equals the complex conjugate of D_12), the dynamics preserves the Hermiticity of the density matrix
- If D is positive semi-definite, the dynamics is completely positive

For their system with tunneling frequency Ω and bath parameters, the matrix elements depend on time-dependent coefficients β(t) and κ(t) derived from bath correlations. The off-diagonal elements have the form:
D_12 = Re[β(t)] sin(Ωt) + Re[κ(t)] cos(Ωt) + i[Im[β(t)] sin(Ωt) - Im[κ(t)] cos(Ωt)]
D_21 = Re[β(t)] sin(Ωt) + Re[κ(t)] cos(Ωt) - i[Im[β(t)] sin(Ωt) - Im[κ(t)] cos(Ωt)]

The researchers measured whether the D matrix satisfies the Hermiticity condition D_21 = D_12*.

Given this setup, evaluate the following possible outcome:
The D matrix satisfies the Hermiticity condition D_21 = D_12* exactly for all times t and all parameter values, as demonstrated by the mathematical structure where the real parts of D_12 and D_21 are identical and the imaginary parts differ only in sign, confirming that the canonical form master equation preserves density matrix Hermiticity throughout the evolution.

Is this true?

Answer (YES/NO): YES